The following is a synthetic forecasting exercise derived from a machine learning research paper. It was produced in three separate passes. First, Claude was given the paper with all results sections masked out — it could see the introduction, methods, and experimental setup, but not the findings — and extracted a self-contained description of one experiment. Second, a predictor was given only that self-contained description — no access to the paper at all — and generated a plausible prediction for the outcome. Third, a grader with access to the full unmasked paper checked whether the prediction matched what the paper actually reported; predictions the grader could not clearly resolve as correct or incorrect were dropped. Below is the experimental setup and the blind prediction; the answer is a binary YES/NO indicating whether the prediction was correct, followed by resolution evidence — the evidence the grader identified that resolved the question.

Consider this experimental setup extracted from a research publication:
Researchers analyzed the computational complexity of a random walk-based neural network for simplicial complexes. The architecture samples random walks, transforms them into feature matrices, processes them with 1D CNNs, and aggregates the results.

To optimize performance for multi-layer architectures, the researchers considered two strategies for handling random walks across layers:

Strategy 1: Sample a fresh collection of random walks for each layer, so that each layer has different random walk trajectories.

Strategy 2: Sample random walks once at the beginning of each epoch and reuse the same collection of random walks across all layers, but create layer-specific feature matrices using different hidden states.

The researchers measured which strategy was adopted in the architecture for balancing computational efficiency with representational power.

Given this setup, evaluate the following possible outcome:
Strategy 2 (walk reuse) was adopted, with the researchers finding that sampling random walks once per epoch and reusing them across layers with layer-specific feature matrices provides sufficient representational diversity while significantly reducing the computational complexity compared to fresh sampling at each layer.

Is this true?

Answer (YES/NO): YES